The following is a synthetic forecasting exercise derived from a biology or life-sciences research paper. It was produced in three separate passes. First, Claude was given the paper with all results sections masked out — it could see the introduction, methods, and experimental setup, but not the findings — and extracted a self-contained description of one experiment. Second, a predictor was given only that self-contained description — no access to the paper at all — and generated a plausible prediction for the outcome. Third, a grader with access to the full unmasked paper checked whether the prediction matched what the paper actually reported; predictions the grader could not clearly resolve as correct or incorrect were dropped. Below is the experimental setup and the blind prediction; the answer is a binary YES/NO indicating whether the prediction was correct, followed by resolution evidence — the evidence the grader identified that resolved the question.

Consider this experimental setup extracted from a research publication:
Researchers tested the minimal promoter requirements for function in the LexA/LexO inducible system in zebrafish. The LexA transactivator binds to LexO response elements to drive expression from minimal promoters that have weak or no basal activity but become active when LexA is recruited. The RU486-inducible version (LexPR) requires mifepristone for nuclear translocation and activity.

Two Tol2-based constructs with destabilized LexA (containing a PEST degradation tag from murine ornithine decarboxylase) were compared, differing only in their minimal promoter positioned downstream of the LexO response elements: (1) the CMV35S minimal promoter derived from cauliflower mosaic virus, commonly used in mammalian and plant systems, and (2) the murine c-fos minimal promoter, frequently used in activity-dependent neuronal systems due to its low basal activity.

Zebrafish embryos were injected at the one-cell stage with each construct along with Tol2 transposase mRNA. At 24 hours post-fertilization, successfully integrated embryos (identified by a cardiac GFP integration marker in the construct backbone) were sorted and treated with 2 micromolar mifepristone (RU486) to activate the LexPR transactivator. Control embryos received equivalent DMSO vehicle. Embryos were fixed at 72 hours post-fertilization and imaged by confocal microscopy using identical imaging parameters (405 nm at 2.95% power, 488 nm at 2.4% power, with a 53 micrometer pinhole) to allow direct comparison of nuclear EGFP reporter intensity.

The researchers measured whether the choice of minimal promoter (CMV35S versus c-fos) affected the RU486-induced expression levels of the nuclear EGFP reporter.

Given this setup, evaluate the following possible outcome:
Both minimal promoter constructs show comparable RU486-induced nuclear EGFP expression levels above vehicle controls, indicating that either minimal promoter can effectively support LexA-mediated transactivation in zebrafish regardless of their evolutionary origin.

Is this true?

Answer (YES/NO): NO